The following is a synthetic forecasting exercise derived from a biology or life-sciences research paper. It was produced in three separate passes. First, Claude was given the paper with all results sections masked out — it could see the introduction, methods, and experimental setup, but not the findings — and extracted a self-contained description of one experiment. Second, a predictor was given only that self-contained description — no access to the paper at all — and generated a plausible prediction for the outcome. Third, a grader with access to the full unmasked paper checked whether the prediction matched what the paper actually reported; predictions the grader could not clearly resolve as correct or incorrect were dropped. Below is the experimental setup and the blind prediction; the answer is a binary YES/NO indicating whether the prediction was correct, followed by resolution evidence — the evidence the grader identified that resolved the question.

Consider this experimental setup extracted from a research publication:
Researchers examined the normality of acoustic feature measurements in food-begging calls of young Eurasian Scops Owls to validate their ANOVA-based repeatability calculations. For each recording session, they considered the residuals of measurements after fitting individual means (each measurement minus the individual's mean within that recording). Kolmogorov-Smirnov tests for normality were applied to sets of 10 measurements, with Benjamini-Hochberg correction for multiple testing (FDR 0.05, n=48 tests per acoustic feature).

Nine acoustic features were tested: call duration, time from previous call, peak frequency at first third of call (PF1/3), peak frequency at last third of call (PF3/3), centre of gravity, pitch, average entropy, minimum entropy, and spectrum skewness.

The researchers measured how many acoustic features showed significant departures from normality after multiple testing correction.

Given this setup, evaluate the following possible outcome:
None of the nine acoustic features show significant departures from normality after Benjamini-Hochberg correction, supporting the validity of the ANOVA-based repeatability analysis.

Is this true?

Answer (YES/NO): NO